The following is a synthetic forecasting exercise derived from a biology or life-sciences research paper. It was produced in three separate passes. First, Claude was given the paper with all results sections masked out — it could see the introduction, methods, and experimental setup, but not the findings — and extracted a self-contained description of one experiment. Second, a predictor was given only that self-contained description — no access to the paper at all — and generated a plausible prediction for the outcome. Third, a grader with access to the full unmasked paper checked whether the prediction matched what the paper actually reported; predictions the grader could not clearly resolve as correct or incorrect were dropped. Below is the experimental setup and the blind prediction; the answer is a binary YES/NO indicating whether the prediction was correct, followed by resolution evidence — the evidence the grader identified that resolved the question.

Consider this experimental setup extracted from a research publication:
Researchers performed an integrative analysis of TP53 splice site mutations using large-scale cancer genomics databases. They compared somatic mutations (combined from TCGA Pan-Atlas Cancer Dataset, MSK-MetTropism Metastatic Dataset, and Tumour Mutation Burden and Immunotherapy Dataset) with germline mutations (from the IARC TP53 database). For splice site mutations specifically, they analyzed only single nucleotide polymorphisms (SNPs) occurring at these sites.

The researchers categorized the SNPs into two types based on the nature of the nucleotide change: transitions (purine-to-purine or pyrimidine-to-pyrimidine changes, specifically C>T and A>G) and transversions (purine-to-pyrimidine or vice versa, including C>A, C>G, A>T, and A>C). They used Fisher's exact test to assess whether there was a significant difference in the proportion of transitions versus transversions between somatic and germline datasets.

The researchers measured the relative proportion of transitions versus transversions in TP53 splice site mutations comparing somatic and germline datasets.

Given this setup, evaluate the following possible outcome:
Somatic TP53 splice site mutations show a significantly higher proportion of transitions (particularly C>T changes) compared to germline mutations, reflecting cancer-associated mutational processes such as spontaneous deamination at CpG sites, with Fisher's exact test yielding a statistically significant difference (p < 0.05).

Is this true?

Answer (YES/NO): NO